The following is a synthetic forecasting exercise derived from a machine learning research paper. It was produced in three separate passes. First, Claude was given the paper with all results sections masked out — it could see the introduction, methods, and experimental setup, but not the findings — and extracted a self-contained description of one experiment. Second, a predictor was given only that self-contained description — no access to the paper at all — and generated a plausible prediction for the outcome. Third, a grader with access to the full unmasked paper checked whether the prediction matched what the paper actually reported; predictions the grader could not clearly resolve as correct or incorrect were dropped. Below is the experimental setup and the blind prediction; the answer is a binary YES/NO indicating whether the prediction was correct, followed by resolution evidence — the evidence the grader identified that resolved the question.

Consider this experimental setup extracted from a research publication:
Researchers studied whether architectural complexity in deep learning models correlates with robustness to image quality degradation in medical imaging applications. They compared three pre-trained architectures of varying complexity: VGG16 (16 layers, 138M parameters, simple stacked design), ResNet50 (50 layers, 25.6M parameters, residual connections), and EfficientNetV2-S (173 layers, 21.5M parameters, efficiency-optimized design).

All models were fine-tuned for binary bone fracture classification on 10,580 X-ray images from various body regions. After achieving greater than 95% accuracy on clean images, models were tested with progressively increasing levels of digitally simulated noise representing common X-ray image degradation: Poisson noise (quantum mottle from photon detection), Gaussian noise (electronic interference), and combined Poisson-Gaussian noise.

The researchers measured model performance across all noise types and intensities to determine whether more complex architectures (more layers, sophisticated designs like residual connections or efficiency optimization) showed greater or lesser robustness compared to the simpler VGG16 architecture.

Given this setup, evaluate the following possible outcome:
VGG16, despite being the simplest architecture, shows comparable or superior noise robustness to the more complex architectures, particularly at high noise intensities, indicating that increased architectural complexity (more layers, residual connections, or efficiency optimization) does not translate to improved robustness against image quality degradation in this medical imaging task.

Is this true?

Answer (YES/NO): YES